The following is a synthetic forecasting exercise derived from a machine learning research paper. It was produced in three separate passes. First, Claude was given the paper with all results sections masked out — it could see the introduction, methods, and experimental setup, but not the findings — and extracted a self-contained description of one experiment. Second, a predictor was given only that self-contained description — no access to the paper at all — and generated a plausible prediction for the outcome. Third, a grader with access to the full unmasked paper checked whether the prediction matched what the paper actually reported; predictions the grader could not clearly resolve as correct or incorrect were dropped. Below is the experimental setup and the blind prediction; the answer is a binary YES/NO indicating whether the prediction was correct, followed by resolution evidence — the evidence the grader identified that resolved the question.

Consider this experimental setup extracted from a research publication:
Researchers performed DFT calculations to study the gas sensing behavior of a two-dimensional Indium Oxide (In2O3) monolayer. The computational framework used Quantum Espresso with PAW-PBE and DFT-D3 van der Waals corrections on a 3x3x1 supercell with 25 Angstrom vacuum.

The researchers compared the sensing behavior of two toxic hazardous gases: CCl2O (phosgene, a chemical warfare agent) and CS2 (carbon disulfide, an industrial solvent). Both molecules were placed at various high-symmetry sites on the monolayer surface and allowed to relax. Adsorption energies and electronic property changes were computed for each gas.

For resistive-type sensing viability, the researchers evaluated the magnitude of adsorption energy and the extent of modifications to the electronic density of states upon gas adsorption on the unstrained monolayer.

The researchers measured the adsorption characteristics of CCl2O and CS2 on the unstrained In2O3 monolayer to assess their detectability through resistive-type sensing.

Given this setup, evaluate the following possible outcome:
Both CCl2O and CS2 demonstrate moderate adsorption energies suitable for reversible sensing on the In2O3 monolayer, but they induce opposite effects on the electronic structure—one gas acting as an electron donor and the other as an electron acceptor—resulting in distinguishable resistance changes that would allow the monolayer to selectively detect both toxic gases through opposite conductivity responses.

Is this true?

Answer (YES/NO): NO